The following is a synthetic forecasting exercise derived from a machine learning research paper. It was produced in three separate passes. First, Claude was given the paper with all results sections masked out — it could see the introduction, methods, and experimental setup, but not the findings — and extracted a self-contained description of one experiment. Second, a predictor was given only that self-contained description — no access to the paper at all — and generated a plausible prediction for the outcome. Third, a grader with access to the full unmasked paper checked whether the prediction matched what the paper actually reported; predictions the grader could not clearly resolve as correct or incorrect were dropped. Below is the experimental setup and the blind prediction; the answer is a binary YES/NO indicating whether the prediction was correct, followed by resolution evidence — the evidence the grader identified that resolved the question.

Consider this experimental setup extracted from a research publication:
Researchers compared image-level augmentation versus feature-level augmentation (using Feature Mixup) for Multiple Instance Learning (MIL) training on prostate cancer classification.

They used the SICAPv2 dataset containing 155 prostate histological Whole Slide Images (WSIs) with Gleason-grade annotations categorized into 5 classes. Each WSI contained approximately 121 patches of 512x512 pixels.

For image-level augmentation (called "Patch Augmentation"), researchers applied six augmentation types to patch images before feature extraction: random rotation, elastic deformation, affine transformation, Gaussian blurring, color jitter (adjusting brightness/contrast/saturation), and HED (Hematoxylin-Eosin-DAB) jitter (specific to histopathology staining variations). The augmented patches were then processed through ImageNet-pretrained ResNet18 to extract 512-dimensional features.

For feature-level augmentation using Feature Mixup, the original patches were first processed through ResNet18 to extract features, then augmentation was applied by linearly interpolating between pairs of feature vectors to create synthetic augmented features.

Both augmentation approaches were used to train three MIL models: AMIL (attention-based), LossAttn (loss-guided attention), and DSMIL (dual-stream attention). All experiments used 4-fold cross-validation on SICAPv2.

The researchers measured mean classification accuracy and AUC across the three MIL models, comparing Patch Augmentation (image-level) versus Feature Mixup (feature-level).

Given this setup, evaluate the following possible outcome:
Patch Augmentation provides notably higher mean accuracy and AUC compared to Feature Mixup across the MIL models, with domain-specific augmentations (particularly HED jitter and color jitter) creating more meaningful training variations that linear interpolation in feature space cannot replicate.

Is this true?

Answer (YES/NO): NO